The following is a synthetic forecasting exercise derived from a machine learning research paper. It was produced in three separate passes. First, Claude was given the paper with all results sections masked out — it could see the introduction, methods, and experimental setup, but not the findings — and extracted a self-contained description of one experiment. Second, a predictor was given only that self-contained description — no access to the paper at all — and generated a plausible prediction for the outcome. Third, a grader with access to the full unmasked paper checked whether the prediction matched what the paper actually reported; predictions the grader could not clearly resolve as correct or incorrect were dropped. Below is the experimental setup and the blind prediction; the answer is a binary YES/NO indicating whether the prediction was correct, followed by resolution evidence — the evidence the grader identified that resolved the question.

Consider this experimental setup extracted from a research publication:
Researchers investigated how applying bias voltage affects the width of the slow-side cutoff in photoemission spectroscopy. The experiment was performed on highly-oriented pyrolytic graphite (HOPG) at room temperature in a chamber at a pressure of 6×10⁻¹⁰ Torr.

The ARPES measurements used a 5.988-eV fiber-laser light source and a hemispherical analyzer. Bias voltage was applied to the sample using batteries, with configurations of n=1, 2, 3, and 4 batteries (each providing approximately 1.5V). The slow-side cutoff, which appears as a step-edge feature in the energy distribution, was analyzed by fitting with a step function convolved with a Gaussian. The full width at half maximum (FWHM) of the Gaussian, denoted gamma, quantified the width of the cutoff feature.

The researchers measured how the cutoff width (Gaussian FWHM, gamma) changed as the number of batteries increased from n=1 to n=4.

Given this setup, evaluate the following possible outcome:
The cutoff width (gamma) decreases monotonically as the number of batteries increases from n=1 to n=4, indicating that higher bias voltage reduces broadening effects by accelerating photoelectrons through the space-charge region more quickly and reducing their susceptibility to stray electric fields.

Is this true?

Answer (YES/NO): NO